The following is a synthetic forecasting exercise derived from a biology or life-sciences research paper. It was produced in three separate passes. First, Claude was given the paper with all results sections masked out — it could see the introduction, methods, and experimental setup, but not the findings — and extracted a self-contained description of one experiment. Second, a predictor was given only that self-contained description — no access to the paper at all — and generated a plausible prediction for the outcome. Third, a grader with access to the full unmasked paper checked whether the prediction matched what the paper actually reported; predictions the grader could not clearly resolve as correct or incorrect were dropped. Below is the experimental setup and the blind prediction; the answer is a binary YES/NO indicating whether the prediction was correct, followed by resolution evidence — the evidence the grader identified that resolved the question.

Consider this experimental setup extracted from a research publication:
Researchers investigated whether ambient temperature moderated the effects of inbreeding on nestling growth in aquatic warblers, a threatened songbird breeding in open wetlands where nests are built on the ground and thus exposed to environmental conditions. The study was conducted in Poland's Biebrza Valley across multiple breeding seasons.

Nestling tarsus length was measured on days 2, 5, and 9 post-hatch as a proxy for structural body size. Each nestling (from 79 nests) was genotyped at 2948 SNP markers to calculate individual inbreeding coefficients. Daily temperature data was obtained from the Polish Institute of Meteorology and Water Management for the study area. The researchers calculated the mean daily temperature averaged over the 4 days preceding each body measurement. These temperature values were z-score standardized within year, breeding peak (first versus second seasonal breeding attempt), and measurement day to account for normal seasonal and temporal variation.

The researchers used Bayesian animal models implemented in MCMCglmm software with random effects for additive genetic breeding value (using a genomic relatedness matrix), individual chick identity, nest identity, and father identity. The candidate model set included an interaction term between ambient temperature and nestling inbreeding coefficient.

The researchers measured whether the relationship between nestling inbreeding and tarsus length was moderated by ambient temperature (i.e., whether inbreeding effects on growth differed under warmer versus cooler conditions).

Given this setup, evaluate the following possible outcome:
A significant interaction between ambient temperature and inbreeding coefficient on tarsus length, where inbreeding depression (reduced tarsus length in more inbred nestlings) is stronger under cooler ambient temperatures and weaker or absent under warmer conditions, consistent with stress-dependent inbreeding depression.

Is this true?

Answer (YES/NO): NO